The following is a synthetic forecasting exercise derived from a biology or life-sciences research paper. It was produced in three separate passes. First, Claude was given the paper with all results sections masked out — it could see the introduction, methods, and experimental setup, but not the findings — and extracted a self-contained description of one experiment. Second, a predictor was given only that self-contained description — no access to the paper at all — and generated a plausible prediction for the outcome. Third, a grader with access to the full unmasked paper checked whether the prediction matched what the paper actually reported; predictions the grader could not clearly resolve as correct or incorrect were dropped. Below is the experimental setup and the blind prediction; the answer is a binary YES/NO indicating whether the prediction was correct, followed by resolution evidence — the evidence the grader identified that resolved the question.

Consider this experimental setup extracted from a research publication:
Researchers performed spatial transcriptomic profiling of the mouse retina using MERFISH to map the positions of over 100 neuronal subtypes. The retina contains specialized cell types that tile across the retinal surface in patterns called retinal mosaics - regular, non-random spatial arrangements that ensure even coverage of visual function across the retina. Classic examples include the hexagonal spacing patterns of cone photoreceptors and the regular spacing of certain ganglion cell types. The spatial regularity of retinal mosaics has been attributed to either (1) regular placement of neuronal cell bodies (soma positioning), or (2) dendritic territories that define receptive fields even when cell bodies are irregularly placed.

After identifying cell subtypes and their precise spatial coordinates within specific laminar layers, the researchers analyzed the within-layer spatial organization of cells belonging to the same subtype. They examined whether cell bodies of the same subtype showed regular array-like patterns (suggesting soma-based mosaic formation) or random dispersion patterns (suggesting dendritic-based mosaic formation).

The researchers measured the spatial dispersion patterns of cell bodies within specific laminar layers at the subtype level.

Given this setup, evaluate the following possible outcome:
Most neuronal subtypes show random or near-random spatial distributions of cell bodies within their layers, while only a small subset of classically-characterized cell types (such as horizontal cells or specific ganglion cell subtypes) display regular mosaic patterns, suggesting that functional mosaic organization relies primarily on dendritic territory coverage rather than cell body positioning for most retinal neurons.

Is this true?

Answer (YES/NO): YES